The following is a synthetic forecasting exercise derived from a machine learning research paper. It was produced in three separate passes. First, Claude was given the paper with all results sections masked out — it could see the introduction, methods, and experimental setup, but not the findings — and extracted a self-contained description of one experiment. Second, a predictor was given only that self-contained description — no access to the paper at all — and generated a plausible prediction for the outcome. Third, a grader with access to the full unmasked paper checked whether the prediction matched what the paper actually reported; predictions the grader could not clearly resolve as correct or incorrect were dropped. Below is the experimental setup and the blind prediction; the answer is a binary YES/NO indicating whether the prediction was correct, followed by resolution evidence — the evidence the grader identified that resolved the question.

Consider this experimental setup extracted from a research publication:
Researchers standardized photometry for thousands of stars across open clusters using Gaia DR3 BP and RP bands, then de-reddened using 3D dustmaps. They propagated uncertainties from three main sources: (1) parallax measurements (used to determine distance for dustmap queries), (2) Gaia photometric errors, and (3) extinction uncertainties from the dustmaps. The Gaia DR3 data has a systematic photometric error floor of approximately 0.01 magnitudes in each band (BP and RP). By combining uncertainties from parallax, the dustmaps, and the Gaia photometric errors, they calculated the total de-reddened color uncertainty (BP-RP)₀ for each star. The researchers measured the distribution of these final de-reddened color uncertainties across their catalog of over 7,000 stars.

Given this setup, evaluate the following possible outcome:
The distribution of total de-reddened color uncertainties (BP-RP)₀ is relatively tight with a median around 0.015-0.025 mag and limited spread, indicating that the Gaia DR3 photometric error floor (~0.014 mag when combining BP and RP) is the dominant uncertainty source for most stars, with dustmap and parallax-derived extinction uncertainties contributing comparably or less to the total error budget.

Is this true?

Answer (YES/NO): NO